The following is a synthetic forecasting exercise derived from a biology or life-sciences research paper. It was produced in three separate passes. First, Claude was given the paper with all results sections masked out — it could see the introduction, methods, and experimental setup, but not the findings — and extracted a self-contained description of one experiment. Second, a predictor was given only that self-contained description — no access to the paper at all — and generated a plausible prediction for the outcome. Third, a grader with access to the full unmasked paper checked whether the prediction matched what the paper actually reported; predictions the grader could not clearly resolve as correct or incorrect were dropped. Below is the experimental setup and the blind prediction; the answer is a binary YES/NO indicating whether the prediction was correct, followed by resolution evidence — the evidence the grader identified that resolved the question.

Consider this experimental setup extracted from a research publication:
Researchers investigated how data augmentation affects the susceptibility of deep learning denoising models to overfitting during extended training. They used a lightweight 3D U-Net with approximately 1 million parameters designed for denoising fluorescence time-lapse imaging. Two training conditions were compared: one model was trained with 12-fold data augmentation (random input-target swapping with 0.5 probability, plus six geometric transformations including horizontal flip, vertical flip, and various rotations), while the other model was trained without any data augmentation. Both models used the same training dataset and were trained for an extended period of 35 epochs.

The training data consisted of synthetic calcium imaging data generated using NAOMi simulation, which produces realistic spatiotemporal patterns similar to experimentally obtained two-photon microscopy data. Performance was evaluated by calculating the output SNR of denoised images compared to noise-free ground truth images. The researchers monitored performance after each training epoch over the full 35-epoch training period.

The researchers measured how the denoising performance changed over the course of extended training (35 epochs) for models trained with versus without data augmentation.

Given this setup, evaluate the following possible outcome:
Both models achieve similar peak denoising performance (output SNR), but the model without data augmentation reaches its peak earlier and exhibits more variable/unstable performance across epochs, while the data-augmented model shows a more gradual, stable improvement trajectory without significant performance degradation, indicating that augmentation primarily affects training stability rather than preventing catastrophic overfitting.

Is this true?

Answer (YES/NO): NO